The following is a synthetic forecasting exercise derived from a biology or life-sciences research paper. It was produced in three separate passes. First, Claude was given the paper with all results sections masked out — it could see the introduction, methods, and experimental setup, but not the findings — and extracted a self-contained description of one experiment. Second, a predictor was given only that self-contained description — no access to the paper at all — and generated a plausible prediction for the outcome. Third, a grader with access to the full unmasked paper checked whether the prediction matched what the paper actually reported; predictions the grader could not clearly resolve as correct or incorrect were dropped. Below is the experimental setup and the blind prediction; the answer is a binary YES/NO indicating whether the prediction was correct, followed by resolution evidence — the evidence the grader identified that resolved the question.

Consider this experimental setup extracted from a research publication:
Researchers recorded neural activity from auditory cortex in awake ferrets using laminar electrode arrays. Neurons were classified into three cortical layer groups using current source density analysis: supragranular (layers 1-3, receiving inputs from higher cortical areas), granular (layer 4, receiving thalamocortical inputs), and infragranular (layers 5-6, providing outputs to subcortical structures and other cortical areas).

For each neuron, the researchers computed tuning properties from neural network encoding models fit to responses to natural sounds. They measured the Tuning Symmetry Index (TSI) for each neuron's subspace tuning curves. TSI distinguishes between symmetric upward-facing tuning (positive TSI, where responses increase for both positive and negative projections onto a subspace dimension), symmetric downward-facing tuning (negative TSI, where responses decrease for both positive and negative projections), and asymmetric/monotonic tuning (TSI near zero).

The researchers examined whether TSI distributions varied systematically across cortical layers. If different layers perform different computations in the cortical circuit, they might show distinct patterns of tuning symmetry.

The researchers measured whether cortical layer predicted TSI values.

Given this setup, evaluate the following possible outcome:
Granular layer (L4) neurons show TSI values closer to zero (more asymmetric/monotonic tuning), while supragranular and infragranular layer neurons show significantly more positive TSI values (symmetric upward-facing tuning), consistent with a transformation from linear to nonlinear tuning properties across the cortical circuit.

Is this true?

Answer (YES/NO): NO